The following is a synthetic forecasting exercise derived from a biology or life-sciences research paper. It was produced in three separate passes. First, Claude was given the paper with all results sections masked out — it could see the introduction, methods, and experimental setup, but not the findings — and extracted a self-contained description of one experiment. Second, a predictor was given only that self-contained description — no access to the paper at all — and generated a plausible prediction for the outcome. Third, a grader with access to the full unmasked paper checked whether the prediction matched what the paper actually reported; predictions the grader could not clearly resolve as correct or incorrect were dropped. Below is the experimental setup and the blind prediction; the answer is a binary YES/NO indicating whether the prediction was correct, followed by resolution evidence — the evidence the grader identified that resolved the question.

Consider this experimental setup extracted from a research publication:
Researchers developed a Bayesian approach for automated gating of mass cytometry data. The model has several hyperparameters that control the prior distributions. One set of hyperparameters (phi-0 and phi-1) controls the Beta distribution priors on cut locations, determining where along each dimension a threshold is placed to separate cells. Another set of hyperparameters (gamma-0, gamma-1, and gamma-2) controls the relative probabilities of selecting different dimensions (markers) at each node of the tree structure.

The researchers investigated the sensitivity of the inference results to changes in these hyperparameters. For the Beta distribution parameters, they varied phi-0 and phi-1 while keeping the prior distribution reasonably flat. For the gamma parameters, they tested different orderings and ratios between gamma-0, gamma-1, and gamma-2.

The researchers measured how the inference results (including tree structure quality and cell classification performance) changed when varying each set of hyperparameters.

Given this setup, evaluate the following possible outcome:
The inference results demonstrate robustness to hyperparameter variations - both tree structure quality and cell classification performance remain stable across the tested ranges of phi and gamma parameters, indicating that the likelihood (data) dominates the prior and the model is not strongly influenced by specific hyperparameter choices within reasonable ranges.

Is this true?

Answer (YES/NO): NO